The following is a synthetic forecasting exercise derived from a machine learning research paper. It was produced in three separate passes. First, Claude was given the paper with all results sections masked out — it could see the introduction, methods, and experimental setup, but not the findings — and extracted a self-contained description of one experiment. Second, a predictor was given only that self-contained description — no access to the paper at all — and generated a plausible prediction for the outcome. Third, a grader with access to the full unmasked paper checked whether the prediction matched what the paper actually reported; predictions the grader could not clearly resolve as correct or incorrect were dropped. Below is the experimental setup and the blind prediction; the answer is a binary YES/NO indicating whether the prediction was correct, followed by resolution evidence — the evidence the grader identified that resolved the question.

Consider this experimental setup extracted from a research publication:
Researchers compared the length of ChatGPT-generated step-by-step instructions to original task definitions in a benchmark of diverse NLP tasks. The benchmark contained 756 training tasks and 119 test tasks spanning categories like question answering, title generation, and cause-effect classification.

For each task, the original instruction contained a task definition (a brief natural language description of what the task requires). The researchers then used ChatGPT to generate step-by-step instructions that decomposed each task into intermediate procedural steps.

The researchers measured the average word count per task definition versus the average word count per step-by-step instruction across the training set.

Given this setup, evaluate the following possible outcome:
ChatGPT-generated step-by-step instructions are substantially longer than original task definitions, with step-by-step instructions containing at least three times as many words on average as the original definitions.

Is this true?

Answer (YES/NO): NO